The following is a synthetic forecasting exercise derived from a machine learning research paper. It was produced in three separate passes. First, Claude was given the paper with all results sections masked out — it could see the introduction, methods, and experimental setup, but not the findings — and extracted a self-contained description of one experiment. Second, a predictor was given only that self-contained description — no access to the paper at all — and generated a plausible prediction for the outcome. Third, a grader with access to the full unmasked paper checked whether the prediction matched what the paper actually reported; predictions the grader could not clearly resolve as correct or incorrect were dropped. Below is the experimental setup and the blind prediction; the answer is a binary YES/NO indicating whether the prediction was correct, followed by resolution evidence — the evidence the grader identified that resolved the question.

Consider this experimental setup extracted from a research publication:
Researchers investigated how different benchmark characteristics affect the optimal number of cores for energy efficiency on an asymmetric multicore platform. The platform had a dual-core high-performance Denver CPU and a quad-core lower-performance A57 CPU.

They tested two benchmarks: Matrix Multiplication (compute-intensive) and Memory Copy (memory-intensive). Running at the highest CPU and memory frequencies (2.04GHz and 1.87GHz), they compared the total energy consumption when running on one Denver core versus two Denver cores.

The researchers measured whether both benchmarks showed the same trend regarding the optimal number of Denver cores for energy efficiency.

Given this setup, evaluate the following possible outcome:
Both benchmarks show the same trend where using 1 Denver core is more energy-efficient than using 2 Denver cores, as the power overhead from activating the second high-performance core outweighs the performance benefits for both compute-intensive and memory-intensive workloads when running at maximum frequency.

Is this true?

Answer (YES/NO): NO